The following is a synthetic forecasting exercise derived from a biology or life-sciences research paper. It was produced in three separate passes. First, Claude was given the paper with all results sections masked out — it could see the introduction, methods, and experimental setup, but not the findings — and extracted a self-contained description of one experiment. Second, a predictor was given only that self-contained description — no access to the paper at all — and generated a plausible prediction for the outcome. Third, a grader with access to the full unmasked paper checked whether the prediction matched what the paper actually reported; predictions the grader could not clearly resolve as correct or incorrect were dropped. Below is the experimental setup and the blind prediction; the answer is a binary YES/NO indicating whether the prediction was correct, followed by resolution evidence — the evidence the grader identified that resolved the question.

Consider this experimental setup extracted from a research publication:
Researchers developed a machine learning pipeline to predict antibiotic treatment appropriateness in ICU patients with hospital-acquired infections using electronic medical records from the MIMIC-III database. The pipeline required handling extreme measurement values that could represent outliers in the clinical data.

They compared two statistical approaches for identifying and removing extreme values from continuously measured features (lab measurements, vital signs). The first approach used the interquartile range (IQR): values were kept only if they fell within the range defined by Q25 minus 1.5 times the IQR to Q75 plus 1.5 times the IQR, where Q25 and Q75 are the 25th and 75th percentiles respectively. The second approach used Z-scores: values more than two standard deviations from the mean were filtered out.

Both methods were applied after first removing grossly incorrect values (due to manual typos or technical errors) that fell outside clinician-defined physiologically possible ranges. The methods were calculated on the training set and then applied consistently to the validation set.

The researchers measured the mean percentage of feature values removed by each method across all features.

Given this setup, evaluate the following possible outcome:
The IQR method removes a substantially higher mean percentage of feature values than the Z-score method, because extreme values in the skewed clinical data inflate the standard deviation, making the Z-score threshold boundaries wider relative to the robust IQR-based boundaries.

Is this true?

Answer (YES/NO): YES